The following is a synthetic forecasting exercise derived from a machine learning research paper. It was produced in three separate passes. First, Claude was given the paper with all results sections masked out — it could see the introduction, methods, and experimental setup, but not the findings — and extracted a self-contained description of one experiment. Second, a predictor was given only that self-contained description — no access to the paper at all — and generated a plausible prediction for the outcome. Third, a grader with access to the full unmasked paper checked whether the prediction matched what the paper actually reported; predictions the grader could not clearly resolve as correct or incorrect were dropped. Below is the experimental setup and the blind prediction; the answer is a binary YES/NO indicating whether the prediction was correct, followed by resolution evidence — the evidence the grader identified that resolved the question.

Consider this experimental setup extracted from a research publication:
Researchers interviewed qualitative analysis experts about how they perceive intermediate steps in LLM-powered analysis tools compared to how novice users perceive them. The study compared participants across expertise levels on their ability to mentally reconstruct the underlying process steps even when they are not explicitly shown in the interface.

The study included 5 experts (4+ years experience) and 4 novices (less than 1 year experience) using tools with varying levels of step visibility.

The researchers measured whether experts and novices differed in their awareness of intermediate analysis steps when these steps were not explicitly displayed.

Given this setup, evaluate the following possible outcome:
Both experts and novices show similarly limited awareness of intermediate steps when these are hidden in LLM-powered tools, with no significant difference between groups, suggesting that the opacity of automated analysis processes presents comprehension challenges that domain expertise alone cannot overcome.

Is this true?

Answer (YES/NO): NO